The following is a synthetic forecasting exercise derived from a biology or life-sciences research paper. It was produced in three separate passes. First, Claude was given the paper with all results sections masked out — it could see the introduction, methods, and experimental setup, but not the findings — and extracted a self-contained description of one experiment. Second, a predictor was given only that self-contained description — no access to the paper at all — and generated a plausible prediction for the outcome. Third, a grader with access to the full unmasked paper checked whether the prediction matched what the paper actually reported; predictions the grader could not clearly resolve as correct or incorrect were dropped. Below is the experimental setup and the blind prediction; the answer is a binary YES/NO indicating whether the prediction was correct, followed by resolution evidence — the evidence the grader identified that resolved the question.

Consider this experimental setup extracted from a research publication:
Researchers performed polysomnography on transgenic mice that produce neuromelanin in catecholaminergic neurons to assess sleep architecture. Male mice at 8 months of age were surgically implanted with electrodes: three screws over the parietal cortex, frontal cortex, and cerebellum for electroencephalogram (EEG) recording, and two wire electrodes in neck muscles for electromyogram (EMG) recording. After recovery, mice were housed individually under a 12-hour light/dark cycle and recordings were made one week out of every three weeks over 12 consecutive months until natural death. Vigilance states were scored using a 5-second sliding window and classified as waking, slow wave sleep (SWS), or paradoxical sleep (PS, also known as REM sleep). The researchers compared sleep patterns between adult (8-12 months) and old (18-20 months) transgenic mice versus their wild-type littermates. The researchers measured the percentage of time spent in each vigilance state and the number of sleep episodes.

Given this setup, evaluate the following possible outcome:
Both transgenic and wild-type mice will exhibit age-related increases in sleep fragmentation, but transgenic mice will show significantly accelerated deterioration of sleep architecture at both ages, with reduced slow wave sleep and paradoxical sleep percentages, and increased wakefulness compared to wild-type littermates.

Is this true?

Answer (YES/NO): NO